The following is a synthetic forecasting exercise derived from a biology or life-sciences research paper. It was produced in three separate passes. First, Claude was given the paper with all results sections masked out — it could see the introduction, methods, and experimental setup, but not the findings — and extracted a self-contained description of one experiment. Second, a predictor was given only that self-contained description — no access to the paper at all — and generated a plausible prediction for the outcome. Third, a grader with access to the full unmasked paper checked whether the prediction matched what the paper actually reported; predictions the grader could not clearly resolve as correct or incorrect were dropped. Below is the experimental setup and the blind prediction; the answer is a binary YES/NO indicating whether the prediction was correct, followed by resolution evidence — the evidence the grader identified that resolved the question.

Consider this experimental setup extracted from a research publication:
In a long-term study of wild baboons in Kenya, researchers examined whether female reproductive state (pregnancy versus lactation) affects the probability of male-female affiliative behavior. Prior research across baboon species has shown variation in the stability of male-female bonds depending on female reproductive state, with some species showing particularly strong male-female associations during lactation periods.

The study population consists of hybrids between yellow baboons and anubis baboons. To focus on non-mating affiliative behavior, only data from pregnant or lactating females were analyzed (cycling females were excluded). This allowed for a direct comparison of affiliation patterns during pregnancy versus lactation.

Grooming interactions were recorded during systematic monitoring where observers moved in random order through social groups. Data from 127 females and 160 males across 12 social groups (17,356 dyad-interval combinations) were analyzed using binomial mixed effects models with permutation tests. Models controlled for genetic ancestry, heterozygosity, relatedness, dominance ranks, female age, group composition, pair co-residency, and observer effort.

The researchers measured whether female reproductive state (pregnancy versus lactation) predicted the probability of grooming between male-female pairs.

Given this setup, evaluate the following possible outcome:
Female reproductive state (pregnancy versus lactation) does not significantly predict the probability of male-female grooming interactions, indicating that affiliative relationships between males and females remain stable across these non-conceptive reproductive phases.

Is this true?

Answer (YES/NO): YES